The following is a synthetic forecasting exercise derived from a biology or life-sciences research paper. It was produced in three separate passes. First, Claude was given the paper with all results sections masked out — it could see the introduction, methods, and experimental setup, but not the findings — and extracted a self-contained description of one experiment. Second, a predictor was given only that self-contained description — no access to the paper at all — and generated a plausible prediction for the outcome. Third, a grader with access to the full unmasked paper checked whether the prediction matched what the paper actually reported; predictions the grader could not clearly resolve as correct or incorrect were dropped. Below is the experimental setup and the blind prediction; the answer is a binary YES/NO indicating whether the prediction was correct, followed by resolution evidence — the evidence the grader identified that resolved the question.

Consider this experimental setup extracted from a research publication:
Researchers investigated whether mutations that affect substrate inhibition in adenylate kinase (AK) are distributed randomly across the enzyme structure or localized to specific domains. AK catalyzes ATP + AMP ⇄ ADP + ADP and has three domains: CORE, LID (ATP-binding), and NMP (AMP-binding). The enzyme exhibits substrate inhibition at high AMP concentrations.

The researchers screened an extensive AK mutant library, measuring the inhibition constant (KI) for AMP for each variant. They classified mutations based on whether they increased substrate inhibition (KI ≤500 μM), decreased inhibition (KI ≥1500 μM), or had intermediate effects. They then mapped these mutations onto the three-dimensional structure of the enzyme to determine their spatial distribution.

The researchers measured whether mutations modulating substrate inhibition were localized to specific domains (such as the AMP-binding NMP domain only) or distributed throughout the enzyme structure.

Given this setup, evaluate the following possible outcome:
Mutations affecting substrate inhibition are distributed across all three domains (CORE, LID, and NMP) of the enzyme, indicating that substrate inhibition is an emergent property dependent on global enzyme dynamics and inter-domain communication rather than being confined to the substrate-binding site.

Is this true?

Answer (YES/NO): YES